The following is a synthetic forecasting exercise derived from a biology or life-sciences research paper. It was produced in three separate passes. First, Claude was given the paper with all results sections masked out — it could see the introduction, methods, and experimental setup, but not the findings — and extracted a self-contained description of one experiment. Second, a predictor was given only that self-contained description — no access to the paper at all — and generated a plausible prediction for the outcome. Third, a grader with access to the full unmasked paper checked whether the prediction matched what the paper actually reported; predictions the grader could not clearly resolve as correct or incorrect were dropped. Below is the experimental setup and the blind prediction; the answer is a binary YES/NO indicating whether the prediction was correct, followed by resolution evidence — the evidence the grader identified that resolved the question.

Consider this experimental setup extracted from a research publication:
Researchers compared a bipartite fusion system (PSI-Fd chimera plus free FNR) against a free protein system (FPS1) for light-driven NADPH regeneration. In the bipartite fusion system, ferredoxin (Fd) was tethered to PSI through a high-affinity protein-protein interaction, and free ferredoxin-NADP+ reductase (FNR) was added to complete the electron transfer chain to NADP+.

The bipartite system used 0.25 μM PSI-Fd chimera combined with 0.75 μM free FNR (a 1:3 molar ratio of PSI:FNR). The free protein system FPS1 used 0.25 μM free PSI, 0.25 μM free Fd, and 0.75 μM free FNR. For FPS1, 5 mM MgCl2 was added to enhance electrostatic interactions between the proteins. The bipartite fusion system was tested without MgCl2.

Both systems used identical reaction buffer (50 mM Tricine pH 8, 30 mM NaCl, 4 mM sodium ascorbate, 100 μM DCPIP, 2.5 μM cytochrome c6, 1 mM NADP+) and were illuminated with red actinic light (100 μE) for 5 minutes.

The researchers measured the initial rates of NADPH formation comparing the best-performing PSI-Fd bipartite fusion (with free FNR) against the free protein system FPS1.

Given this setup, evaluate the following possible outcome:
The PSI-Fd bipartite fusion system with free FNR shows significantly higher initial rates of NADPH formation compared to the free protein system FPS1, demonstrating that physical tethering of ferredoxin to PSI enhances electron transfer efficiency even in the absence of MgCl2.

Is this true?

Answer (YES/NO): NO